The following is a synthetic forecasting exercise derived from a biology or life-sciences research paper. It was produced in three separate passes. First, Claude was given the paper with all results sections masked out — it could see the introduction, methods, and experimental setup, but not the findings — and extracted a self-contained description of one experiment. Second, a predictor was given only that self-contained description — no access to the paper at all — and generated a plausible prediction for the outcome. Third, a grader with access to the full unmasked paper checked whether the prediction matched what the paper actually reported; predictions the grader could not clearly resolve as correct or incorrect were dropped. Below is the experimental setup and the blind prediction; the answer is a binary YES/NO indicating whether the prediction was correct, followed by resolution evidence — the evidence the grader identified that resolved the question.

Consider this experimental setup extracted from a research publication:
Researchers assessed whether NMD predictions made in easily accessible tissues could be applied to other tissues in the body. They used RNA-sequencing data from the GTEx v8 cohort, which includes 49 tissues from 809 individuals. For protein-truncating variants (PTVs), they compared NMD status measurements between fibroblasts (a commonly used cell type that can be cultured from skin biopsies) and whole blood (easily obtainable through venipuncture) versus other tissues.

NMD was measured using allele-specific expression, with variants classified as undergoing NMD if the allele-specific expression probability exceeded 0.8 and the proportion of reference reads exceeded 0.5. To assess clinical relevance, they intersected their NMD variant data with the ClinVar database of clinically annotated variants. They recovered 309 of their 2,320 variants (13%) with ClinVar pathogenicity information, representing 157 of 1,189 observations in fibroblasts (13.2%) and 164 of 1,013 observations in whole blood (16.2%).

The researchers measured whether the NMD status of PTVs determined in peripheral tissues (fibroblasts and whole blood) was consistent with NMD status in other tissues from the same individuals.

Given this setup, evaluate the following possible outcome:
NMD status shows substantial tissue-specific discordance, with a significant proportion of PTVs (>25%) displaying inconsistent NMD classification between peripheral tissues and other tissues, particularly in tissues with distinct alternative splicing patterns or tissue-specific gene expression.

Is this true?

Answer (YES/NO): NO